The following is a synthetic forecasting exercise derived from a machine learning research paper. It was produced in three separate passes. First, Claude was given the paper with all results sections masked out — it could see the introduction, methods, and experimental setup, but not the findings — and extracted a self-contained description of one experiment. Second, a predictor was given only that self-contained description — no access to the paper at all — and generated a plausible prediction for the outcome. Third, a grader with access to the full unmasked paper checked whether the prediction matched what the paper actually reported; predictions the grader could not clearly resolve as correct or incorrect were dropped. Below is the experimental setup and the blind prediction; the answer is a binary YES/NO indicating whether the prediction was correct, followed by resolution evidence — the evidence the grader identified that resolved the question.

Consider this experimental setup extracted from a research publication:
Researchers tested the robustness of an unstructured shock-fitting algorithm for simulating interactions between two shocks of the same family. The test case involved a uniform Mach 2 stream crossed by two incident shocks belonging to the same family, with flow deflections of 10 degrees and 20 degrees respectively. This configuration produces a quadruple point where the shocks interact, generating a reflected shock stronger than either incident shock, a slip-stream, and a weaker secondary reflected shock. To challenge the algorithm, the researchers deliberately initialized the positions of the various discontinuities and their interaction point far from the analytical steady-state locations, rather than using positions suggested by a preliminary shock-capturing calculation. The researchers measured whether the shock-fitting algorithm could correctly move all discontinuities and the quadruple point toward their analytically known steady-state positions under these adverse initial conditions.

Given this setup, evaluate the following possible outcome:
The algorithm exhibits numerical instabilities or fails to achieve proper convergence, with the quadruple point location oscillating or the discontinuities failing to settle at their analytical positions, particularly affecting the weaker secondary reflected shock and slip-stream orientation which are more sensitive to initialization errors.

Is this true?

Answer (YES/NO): NO